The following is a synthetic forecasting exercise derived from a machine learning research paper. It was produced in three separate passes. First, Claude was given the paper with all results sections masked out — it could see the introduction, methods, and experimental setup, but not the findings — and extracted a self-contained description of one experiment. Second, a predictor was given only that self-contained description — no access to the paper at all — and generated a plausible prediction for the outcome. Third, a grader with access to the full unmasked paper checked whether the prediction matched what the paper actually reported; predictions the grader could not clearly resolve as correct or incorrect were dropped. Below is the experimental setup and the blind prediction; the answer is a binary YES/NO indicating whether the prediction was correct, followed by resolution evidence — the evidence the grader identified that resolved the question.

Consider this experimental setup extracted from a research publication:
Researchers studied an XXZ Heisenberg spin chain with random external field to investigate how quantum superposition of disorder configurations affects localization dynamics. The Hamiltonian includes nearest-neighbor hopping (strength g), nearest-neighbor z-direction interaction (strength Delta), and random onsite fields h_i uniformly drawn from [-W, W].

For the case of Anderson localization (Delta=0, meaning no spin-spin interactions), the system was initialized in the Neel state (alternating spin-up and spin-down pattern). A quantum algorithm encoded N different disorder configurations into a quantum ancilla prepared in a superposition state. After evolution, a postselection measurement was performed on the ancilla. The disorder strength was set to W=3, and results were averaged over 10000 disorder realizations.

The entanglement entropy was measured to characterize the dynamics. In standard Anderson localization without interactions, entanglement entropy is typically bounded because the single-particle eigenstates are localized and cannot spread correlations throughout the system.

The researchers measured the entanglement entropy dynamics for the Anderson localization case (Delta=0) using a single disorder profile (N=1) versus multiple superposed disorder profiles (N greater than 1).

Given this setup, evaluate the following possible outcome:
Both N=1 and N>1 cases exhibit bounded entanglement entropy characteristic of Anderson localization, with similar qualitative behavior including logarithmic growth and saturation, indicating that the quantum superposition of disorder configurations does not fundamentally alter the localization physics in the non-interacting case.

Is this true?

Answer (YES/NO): NO